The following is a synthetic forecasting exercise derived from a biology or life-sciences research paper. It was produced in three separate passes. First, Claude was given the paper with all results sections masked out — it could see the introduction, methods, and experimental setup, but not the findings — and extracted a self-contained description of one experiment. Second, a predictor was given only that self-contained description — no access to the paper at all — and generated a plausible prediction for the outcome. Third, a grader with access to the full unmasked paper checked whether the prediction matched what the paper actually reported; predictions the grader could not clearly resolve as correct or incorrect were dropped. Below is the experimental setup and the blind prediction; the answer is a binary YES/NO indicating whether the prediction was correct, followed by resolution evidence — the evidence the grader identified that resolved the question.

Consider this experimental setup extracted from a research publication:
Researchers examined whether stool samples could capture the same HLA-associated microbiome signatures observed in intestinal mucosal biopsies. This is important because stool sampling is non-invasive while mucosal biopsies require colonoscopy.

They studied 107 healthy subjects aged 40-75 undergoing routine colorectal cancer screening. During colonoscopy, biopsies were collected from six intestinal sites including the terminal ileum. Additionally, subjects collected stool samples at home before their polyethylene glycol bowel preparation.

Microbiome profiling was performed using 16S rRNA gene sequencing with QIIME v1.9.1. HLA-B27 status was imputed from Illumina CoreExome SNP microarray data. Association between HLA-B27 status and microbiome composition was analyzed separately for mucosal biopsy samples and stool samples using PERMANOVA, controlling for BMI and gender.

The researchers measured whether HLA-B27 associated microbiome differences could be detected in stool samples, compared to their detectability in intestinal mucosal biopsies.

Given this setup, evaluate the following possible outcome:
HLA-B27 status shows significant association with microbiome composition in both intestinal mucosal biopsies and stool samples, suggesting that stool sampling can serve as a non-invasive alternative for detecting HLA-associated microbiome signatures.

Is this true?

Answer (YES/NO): NO